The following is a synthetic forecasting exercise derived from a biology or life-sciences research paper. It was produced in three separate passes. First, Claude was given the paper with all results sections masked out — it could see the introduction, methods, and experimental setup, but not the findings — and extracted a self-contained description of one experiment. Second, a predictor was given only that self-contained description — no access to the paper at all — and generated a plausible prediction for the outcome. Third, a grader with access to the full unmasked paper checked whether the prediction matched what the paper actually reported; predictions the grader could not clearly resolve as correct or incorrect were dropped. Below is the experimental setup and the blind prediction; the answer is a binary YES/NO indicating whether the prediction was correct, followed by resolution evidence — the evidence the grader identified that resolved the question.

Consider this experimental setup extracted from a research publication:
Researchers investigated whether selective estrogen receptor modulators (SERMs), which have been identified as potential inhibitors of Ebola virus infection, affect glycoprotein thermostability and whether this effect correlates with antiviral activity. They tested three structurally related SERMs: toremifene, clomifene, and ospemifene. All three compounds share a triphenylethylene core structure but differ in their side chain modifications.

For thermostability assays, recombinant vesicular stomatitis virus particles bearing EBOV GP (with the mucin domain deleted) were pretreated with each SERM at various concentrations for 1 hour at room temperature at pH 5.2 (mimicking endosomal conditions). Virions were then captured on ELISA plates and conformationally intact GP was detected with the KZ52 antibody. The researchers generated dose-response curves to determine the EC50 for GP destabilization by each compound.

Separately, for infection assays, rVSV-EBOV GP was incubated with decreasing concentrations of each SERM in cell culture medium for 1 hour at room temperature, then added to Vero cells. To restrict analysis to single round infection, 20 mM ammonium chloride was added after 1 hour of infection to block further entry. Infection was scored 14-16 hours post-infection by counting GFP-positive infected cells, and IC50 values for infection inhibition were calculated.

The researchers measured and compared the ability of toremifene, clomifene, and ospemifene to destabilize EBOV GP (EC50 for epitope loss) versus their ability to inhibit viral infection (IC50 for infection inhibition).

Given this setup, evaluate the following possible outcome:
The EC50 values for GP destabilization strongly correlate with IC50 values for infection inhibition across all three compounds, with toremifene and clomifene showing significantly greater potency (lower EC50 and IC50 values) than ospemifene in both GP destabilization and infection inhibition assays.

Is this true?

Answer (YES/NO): NO